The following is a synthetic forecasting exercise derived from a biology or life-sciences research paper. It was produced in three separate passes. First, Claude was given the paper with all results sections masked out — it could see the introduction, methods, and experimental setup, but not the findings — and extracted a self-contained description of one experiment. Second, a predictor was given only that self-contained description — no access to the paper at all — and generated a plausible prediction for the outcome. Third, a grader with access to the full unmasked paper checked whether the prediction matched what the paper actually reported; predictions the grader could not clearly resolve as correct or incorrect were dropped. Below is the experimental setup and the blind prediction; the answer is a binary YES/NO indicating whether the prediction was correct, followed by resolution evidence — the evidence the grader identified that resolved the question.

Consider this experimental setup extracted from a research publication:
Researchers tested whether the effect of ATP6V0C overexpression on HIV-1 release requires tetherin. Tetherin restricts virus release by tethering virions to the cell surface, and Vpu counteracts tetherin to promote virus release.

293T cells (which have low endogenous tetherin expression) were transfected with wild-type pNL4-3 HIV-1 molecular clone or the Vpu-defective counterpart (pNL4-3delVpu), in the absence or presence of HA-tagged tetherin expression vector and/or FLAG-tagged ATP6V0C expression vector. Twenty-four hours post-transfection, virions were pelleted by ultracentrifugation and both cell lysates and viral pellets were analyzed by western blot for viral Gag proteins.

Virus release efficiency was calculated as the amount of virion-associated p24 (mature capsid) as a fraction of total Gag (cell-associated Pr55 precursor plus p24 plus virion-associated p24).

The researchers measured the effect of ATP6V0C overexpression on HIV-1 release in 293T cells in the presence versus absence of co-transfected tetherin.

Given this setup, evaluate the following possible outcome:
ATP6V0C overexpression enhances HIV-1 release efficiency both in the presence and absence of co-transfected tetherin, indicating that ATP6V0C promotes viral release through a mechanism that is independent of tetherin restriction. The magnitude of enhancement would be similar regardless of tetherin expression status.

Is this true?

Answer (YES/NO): NO